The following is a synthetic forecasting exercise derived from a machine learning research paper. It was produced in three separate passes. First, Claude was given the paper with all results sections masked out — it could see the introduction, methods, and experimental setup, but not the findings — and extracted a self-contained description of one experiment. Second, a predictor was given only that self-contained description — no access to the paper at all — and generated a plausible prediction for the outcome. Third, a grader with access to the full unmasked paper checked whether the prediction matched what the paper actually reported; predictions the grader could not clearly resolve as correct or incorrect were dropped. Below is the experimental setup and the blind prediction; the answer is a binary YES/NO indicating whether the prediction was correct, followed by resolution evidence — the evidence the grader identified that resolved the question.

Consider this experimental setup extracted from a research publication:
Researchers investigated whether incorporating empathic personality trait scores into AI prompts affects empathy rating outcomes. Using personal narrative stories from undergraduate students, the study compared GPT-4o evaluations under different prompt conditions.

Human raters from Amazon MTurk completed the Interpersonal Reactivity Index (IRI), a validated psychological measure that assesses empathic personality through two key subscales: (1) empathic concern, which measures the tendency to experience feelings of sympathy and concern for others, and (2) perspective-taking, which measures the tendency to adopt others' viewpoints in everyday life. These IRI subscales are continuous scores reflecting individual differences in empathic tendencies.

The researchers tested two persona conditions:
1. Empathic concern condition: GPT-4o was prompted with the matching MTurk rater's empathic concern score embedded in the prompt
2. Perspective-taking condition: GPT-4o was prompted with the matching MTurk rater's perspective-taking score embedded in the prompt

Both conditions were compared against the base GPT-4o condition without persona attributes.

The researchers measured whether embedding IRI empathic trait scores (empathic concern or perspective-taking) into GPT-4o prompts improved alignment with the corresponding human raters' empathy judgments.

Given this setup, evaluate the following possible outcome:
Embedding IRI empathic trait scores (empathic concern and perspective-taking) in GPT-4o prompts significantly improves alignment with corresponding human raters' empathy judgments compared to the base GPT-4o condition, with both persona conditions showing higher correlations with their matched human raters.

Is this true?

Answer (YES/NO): NO